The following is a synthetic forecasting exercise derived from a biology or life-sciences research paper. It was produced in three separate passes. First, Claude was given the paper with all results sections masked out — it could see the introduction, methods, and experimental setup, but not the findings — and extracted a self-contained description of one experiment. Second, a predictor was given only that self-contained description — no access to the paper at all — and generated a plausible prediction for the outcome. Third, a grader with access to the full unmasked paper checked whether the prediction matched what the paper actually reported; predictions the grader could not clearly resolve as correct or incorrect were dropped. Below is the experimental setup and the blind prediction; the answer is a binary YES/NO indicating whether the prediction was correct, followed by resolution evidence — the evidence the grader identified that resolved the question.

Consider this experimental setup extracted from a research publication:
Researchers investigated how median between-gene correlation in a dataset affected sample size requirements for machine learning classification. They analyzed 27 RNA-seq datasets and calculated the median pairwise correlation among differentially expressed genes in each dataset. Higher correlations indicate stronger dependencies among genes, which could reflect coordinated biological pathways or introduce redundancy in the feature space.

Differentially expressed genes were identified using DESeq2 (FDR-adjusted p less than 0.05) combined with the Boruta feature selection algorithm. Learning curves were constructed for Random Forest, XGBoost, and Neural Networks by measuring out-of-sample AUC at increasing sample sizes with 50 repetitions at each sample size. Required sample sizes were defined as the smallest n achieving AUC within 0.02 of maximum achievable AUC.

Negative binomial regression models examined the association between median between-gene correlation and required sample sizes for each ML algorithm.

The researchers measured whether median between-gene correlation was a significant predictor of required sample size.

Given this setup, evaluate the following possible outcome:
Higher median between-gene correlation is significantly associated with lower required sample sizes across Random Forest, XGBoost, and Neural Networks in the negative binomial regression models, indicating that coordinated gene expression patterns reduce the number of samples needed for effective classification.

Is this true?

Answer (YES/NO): NO